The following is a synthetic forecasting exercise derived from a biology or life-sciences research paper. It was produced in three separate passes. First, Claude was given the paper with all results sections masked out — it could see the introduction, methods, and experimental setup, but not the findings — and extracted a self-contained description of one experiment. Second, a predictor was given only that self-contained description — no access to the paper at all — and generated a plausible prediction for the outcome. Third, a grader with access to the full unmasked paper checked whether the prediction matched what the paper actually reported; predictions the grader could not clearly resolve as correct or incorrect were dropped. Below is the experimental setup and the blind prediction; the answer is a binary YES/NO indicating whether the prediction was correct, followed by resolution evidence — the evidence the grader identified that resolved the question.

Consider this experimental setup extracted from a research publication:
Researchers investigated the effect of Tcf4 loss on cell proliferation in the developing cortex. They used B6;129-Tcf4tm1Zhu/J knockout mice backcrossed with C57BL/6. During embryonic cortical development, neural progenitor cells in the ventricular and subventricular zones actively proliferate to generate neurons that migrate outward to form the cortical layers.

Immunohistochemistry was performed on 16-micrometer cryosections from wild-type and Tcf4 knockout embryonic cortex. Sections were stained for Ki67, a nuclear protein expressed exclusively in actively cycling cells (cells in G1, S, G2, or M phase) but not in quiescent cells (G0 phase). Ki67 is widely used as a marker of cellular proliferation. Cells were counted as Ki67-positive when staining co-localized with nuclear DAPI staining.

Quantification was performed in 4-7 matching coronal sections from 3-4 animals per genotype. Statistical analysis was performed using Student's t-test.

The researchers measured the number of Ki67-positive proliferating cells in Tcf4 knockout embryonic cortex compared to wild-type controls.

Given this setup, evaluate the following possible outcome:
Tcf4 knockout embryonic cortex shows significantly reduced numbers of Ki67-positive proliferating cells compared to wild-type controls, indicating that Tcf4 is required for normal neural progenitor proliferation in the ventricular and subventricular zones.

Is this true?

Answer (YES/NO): NO